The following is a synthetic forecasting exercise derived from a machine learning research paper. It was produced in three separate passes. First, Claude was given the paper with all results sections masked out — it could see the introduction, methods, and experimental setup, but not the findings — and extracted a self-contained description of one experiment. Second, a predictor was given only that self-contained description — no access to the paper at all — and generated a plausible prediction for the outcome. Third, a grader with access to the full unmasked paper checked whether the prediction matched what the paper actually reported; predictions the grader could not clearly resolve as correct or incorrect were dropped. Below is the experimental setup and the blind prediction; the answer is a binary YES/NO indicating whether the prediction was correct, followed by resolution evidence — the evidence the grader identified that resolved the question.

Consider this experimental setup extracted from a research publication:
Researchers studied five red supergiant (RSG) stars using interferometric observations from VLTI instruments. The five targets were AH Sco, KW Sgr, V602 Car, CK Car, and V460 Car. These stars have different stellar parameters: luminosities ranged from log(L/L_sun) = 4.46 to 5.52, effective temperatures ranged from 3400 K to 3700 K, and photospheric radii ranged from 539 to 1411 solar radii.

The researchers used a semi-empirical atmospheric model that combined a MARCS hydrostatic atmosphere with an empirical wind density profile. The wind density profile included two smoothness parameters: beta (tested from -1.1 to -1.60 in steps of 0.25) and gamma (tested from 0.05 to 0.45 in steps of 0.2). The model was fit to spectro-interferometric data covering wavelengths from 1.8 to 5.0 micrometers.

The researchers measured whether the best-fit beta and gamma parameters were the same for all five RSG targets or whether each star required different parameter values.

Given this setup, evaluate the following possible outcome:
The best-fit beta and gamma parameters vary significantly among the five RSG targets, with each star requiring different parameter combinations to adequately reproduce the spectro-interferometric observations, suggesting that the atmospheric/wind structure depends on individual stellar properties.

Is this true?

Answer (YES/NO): NO